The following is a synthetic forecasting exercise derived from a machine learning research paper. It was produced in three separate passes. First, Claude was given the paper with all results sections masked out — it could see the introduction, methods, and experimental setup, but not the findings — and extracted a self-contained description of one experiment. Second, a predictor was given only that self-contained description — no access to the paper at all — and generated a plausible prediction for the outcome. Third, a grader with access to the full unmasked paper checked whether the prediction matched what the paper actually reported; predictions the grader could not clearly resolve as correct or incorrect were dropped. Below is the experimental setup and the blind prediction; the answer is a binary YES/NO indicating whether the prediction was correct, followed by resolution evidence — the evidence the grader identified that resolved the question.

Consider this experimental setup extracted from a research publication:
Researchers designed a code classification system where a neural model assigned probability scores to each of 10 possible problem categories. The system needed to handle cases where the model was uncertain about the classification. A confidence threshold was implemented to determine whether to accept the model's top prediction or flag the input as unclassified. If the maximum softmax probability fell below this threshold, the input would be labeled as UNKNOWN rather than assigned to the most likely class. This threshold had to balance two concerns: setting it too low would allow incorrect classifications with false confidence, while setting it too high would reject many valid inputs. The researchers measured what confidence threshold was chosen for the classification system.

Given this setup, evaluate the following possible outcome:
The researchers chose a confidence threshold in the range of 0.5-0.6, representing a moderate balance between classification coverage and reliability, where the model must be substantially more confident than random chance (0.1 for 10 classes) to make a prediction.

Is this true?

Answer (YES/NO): NO